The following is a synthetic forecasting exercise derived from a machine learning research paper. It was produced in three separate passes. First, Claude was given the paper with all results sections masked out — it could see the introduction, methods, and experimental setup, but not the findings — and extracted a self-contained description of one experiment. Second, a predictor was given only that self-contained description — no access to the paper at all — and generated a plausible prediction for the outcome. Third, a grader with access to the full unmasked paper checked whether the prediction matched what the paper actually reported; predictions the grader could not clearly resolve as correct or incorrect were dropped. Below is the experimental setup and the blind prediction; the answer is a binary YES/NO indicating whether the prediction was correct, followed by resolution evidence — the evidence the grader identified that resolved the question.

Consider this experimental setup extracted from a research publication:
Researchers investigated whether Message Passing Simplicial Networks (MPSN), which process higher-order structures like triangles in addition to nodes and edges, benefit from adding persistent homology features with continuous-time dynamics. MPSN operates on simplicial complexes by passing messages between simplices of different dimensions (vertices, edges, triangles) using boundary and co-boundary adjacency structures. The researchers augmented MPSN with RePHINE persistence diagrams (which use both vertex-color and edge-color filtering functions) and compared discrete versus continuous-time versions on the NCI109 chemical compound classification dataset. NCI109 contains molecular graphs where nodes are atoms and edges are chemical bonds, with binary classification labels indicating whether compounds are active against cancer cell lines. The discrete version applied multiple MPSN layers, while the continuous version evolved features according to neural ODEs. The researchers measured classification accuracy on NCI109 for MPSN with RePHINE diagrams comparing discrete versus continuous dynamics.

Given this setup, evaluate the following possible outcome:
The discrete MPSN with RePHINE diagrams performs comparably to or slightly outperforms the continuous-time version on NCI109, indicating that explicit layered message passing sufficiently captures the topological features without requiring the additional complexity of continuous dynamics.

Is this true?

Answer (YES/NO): NO